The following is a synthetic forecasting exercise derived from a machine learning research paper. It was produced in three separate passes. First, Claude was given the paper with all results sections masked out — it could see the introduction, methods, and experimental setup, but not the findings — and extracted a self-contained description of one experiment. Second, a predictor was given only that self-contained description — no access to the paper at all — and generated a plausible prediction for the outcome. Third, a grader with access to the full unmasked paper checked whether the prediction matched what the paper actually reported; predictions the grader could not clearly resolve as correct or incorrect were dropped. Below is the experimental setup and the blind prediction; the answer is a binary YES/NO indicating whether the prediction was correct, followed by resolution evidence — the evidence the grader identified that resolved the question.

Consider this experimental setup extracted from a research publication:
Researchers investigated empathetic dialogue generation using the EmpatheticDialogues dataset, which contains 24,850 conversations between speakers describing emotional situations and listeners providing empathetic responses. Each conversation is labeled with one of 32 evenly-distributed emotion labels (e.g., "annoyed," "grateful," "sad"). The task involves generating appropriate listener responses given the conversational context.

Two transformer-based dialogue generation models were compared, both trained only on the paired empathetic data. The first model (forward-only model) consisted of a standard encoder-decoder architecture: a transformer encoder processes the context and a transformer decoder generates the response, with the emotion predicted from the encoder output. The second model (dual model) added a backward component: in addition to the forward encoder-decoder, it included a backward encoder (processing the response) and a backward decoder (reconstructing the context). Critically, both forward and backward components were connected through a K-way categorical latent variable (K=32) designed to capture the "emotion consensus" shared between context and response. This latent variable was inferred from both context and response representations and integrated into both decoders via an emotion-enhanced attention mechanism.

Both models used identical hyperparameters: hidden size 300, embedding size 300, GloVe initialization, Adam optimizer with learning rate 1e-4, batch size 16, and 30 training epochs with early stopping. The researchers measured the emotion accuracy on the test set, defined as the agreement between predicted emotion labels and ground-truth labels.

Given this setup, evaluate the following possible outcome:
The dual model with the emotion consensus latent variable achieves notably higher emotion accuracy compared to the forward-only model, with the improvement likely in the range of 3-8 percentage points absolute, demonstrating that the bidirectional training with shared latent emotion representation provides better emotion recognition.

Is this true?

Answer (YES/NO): NO